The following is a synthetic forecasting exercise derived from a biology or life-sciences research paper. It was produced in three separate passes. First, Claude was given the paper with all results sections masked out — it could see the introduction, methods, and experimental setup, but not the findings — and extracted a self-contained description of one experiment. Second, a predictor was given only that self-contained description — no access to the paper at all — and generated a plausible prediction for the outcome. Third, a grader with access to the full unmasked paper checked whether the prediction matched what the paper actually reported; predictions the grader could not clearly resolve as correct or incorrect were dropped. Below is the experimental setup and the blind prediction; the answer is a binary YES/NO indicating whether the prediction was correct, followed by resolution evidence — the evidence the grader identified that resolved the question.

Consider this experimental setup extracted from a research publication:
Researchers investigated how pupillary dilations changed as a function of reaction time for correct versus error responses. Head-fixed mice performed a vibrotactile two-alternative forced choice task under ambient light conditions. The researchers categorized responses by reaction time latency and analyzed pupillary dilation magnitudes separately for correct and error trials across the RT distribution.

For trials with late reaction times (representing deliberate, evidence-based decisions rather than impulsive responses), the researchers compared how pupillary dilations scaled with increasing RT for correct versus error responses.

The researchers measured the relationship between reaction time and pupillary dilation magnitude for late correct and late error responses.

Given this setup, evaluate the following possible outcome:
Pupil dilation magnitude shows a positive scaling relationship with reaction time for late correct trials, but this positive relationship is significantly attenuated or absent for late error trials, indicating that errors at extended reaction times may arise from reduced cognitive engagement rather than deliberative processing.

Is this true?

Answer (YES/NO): YES